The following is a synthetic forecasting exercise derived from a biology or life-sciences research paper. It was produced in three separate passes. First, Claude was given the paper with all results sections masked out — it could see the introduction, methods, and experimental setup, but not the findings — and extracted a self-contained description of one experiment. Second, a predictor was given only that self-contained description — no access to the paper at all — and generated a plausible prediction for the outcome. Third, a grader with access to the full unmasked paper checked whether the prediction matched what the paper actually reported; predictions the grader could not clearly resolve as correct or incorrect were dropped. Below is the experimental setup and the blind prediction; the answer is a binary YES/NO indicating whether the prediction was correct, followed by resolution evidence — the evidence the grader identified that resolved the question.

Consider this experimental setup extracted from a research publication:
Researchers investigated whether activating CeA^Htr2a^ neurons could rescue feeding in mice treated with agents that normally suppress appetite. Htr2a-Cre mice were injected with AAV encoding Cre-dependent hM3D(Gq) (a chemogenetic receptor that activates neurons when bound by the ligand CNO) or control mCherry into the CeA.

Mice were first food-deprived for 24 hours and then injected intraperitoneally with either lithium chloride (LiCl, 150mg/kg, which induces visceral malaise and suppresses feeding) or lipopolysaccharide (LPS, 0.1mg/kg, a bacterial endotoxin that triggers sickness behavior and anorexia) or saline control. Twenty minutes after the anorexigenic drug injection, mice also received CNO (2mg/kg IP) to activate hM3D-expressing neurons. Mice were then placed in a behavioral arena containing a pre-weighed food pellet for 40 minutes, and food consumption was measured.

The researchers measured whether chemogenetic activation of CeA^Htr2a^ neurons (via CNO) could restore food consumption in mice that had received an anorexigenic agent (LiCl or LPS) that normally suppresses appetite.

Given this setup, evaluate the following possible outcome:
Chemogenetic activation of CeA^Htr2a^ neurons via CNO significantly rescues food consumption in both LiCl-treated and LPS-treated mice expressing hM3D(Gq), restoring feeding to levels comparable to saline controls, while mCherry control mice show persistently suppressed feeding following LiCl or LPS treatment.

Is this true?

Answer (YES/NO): NO